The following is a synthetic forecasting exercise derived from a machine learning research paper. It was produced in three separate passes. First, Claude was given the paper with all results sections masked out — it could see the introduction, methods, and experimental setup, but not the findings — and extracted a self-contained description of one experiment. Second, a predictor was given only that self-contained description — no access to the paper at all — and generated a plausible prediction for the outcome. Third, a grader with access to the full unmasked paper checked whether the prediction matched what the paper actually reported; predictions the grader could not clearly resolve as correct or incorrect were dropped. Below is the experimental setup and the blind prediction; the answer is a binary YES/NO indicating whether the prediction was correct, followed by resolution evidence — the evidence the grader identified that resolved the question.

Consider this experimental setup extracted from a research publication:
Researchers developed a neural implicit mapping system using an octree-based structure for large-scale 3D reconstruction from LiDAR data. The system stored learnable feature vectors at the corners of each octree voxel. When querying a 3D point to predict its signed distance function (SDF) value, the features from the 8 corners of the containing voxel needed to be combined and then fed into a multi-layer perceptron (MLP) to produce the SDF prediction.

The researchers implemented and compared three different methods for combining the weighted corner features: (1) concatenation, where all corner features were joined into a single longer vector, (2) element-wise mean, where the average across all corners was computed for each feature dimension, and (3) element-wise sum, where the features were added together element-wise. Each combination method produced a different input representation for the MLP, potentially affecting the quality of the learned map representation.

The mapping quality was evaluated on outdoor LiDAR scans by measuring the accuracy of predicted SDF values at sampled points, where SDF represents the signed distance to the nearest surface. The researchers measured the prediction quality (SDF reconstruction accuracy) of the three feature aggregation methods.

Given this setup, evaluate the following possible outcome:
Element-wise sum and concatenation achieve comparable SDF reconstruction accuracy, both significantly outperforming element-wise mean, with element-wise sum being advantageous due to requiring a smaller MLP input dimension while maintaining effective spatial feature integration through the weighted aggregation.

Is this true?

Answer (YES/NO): NO